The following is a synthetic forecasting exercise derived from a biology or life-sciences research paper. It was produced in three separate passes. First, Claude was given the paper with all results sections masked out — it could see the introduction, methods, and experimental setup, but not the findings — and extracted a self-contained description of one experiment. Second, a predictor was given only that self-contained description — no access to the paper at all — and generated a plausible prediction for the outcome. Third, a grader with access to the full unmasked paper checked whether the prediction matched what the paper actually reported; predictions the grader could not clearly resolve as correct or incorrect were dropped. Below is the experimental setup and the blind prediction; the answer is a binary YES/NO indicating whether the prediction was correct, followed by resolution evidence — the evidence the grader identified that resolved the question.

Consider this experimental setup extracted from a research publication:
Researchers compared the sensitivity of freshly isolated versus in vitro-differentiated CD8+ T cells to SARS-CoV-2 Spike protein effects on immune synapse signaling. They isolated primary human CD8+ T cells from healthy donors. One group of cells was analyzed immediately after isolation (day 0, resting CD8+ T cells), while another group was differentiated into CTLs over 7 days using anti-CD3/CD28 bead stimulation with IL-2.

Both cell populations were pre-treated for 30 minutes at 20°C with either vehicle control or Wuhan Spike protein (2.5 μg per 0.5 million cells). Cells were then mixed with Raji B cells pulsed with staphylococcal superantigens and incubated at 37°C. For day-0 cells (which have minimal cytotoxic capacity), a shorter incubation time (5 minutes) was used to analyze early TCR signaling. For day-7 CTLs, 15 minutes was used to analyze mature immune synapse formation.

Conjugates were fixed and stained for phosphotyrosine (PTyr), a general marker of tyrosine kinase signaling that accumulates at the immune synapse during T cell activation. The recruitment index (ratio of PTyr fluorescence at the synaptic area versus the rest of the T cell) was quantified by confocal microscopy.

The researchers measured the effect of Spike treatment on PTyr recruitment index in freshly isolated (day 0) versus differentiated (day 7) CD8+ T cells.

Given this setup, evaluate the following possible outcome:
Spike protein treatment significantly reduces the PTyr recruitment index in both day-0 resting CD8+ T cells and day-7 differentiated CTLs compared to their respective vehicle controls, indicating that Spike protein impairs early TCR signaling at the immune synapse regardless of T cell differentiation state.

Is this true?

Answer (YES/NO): NO